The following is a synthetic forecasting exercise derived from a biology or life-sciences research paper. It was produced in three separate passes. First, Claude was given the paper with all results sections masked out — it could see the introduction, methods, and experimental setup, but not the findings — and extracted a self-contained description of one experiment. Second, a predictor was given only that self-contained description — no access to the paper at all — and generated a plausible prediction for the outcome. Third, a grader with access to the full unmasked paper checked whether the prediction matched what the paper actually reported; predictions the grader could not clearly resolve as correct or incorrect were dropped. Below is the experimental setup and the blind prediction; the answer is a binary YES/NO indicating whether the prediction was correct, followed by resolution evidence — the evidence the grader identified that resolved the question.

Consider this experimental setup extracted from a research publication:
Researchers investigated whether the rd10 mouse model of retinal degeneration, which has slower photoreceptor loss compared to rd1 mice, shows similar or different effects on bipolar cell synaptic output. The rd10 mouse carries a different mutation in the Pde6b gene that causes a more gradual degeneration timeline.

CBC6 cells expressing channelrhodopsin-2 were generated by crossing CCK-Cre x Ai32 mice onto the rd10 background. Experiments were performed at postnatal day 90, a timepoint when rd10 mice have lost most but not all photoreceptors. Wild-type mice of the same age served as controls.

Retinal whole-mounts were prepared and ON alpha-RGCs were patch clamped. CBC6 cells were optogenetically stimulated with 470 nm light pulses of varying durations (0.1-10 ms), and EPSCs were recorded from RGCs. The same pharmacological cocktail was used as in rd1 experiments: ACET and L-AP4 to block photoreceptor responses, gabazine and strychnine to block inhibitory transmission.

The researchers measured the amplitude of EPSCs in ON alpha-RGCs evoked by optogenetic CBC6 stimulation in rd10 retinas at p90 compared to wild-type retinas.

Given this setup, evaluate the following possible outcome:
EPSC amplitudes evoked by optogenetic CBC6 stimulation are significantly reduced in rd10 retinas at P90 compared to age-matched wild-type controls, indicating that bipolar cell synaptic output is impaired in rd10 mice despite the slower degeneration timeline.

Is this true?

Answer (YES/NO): YES